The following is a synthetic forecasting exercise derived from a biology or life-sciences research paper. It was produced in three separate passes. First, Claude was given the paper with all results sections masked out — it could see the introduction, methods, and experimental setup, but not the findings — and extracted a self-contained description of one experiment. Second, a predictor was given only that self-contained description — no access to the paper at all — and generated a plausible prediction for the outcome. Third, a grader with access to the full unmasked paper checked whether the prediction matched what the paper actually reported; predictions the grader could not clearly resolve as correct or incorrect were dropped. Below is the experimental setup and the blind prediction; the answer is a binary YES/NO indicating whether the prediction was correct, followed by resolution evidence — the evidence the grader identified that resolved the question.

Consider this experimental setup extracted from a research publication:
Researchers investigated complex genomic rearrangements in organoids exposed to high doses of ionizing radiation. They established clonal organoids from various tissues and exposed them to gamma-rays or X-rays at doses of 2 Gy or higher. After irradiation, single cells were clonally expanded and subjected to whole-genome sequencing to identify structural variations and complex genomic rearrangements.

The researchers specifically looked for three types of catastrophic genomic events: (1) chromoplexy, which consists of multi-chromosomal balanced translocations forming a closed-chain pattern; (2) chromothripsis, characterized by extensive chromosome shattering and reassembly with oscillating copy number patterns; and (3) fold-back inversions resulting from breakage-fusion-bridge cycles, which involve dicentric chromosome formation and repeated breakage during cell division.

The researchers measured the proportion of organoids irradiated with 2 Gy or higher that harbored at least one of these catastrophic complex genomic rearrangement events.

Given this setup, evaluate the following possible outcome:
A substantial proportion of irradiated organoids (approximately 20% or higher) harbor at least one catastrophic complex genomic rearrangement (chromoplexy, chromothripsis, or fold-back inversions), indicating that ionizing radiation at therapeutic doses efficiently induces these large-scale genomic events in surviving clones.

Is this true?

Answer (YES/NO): NO